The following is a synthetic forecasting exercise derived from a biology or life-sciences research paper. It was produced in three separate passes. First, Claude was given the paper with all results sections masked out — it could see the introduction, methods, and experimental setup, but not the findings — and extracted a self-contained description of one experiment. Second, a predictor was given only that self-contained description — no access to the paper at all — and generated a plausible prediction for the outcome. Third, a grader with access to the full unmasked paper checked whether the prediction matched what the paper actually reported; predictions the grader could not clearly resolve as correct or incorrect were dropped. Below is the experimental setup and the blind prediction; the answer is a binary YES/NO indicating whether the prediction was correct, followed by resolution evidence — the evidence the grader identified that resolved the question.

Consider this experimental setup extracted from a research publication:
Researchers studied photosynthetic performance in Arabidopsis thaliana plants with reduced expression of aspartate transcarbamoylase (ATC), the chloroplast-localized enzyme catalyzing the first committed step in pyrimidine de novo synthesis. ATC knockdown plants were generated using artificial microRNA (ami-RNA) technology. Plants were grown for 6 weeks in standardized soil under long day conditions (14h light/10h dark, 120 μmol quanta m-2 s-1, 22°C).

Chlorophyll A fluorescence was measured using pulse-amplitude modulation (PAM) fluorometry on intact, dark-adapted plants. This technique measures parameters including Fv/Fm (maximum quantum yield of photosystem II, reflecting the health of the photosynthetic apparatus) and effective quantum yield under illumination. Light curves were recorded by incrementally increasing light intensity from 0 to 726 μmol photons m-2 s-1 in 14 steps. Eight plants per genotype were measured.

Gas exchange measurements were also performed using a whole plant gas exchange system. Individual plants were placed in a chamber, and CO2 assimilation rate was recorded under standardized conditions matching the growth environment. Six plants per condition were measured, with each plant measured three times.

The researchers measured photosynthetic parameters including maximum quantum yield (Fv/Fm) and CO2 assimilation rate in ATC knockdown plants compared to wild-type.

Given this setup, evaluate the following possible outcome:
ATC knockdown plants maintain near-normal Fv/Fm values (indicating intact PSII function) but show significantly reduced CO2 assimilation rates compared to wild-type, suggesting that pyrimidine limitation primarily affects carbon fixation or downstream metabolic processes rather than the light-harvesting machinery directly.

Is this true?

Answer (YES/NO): NO